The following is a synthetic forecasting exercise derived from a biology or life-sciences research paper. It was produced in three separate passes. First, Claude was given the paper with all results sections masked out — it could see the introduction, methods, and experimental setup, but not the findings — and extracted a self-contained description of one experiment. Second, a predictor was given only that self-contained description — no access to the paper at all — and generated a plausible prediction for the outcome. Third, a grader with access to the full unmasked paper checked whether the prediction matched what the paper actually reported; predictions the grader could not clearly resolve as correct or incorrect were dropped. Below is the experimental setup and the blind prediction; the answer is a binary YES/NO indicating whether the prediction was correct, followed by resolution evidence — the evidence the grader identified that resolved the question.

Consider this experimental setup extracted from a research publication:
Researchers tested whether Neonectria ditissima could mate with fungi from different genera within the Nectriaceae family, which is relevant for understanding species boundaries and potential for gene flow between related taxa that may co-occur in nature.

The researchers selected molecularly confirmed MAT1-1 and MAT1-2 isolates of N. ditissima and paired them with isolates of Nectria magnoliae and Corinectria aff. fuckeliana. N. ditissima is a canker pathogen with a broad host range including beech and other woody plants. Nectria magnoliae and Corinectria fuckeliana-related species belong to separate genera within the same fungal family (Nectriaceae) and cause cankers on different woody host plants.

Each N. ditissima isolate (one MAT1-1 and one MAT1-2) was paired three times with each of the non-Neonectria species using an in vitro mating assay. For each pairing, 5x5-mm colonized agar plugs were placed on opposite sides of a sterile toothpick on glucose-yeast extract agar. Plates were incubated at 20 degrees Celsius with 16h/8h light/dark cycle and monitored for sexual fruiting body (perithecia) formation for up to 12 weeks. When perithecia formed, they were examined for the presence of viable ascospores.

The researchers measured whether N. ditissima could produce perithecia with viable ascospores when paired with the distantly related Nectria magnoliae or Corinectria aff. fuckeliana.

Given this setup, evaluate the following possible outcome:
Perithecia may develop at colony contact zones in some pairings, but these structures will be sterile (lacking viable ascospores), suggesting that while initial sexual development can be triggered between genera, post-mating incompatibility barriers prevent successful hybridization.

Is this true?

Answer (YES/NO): NO